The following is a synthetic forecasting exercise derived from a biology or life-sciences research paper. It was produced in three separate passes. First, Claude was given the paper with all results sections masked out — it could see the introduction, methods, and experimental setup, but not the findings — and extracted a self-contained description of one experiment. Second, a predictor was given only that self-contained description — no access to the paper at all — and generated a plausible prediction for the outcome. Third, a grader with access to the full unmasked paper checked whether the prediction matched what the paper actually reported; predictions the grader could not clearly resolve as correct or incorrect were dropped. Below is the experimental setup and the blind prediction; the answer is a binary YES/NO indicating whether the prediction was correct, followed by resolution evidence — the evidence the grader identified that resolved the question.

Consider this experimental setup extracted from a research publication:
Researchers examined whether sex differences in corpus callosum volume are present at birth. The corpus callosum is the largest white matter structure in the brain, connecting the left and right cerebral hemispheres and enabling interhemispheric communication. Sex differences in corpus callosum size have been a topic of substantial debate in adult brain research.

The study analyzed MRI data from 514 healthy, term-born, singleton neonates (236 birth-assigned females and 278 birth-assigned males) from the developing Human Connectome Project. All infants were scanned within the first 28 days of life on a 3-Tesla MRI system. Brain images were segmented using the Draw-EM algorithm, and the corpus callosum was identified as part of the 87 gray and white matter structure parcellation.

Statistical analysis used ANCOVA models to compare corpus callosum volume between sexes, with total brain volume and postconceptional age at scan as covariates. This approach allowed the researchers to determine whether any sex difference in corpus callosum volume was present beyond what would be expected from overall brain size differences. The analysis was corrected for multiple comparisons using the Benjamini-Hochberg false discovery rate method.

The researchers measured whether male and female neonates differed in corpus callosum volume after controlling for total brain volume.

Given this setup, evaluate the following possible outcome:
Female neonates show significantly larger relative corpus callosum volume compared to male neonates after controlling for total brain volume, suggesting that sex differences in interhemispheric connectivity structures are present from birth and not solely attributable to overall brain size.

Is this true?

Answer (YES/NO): YES